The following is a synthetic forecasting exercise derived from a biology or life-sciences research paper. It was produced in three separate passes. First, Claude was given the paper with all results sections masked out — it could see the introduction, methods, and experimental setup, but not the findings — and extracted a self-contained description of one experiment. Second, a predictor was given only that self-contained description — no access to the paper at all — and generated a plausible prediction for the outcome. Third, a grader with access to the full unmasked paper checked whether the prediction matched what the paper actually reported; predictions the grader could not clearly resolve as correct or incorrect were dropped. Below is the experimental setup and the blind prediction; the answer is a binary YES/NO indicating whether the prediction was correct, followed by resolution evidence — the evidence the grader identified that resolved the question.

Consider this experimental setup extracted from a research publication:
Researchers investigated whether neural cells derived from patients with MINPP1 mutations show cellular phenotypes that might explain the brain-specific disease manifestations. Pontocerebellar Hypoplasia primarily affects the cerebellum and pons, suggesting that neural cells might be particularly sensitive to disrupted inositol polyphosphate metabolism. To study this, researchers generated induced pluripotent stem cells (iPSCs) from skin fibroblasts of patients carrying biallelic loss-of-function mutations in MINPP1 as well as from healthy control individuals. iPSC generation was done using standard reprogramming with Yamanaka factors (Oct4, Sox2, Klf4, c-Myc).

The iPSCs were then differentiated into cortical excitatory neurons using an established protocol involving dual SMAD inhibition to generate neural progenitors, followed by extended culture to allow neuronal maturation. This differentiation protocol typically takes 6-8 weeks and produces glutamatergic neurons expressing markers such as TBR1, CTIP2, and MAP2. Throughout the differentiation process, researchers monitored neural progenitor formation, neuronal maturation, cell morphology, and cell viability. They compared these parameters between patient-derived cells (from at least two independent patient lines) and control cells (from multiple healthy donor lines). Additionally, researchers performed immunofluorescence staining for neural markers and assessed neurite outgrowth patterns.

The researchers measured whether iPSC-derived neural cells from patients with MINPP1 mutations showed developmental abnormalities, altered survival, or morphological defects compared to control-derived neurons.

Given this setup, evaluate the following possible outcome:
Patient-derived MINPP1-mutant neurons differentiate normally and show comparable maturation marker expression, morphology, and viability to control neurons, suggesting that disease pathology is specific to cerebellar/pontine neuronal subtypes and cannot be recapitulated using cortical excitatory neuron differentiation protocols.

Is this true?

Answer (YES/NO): NO